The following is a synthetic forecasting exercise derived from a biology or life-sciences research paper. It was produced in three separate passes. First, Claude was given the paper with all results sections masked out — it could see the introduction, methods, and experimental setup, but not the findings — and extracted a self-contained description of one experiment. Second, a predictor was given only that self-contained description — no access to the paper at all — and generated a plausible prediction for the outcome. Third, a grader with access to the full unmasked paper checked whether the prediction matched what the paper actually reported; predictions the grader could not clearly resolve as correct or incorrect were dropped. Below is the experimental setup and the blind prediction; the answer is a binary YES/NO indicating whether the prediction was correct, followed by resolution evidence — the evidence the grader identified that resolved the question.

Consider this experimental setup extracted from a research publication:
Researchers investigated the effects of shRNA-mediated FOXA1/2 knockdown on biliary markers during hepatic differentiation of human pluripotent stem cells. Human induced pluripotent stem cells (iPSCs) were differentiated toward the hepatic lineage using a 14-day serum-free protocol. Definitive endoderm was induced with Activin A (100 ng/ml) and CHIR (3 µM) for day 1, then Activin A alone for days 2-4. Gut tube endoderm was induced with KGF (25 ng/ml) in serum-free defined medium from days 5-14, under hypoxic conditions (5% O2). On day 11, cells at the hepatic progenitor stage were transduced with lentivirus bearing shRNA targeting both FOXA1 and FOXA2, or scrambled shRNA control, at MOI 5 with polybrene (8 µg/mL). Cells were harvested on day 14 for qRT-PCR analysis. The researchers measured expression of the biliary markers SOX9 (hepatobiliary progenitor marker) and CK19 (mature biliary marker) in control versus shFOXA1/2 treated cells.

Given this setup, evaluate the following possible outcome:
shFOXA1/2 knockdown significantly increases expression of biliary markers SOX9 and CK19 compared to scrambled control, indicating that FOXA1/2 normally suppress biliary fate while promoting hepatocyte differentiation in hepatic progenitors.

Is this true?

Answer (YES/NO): YES